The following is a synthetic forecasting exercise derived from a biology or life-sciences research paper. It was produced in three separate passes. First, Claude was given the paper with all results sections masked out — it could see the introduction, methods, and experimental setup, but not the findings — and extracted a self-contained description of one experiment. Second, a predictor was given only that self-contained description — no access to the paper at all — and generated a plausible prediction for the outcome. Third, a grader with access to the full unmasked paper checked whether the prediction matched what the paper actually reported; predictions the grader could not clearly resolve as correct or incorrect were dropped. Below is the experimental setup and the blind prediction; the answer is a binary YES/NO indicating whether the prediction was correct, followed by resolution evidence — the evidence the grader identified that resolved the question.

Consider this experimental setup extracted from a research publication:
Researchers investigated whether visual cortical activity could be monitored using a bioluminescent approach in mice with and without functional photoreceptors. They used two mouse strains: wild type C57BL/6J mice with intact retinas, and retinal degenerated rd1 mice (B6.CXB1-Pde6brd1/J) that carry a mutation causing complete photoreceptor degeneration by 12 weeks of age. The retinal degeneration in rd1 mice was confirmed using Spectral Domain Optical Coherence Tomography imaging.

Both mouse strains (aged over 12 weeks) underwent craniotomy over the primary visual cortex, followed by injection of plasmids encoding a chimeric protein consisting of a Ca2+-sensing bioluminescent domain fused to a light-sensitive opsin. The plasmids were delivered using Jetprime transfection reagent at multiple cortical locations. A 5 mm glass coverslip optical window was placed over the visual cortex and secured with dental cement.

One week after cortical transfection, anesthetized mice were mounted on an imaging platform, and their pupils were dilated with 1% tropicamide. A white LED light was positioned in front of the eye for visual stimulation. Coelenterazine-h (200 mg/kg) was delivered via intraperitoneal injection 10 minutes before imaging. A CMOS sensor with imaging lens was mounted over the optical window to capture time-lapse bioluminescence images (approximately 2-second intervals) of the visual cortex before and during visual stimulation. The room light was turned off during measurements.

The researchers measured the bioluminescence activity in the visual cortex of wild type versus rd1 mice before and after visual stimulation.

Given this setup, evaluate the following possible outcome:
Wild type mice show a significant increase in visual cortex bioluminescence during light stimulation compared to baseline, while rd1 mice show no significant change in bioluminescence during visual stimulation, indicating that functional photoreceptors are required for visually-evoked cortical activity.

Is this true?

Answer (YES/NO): YES